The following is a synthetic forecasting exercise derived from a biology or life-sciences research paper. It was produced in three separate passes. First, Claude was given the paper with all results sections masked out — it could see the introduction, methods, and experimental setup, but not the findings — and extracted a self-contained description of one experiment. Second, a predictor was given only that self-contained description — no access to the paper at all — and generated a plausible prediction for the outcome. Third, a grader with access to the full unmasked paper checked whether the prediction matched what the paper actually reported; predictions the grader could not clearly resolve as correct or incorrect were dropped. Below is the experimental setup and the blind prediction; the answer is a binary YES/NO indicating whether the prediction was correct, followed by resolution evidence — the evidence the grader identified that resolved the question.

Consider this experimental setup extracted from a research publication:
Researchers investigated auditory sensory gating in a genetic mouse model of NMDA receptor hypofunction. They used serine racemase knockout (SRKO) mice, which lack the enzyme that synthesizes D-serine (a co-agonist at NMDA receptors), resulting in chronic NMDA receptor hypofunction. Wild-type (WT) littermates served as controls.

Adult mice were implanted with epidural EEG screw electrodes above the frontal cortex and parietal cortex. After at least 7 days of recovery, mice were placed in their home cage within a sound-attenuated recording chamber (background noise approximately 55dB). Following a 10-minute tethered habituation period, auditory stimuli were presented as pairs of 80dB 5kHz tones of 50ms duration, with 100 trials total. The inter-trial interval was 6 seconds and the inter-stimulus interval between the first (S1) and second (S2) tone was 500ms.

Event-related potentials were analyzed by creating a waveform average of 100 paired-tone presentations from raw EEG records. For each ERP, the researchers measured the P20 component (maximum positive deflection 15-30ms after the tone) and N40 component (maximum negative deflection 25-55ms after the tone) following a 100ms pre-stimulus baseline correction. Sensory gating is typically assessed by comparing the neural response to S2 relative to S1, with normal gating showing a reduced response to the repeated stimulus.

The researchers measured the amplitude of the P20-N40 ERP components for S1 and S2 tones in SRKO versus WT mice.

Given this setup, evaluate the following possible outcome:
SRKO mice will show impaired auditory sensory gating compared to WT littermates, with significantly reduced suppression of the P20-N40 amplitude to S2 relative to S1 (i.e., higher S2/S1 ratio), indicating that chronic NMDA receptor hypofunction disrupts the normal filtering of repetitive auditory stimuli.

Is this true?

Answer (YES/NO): YES